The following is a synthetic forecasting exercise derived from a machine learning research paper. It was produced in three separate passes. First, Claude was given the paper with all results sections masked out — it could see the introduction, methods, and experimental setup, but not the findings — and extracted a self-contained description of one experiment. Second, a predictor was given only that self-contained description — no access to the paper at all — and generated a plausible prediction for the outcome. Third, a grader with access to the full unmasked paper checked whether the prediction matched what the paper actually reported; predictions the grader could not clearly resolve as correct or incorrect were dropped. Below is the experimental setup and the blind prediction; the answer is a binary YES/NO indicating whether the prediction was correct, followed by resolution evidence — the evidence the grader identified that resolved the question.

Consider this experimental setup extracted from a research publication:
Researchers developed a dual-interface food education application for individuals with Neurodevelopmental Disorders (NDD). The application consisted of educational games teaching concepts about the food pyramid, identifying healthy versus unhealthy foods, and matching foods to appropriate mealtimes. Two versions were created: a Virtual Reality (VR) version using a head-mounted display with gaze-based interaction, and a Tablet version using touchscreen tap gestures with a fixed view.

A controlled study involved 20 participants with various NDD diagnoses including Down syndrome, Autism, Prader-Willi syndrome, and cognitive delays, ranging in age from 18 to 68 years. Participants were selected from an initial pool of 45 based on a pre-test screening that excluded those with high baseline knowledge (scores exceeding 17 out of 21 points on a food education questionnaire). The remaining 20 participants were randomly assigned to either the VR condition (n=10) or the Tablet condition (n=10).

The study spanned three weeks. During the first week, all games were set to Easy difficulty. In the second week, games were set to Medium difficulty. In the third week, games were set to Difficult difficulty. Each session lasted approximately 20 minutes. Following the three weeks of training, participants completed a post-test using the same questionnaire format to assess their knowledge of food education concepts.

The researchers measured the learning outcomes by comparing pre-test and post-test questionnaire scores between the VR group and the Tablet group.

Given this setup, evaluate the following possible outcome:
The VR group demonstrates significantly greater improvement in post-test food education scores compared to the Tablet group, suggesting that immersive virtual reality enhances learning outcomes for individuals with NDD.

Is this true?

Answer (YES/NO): NO